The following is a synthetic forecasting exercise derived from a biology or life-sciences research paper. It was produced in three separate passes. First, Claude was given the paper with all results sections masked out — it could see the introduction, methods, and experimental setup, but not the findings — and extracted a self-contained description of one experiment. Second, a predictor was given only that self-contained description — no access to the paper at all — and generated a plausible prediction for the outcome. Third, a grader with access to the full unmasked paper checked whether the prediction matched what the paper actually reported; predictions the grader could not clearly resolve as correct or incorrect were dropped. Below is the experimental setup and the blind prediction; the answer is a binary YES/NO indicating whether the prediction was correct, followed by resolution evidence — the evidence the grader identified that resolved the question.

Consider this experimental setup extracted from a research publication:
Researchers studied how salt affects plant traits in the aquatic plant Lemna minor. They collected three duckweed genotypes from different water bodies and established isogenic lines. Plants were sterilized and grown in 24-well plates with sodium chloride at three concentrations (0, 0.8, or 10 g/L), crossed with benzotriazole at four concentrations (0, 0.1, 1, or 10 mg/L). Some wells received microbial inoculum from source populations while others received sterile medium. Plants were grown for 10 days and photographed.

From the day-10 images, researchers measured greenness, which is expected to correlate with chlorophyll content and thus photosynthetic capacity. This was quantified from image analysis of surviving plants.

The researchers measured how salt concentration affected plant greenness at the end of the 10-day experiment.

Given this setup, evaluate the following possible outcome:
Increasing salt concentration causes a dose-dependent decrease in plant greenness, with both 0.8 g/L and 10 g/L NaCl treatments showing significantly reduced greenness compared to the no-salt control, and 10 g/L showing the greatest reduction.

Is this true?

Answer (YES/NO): NO